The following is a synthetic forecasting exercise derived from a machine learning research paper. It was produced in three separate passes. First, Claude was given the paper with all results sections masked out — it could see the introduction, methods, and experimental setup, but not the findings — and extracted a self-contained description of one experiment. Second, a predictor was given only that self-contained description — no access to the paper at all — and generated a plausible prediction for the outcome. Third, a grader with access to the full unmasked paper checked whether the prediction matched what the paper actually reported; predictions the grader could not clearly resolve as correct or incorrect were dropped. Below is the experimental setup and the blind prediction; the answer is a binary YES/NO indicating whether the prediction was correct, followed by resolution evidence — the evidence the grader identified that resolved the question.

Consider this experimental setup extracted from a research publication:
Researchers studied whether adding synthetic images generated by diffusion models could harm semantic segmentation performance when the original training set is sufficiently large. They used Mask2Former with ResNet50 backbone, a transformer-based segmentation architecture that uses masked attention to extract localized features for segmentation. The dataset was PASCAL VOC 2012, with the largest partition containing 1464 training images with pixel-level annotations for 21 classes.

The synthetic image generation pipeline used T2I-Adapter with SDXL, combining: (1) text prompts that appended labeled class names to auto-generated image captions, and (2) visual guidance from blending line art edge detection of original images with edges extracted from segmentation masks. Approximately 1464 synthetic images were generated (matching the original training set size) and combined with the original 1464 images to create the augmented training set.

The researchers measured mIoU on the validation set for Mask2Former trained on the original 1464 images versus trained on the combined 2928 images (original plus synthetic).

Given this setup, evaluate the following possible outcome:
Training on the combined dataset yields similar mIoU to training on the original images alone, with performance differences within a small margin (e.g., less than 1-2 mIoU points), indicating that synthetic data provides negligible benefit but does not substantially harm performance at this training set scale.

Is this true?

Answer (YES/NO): NO